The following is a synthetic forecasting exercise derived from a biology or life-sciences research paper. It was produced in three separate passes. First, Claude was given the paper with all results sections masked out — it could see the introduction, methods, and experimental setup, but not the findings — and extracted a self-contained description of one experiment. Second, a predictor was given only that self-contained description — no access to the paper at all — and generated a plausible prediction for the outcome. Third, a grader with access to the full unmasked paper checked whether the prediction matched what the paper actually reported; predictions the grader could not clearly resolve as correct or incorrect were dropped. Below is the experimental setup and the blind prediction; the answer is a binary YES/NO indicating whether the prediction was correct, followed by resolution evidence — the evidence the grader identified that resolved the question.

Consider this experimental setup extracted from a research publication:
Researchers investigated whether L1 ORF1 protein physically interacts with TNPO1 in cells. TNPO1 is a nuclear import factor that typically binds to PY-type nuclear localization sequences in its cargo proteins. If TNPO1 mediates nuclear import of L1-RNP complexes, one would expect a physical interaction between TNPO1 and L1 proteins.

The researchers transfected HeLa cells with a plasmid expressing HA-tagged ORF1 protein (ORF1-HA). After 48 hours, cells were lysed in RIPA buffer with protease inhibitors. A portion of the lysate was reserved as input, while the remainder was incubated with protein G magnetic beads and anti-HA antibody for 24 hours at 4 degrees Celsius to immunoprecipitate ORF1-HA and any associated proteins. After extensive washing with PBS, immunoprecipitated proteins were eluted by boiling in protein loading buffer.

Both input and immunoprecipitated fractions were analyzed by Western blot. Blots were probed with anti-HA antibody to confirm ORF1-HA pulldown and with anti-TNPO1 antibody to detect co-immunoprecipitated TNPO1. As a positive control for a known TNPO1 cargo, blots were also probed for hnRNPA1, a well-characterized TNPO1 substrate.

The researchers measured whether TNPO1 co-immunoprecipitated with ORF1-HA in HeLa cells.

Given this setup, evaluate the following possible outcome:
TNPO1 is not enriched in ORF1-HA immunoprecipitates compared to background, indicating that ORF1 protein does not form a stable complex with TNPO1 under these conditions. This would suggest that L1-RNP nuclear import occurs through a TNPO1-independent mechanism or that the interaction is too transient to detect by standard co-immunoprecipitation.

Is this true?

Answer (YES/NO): NO